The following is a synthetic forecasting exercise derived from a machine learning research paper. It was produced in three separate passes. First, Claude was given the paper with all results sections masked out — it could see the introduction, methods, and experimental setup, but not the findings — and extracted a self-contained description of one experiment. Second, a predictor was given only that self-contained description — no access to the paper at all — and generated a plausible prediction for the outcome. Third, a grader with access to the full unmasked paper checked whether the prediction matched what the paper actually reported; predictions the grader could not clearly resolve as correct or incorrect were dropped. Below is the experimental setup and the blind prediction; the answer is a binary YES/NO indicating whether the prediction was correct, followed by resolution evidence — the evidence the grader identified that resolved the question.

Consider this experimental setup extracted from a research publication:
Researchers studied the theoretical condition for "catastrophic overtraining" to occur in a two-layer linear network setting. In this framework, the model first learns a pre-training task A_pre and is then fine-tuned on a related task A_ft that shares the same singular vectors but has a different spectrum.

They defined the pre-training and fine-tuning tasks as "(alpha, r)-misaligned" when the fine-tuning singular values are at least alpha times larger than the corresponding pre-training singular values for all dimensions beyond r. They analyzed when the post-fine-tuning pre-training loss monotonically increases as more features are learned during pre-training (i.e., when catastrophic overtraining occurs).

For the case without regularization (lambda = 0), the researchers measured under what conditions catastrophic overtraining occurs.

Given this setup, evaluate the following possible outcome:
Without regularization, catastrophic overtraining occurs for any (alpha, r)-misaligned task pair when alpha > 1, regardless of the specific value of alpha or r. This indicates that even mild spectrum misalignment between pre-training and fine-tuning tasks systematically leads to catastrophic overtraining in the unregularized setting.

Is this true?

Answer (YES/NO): NO